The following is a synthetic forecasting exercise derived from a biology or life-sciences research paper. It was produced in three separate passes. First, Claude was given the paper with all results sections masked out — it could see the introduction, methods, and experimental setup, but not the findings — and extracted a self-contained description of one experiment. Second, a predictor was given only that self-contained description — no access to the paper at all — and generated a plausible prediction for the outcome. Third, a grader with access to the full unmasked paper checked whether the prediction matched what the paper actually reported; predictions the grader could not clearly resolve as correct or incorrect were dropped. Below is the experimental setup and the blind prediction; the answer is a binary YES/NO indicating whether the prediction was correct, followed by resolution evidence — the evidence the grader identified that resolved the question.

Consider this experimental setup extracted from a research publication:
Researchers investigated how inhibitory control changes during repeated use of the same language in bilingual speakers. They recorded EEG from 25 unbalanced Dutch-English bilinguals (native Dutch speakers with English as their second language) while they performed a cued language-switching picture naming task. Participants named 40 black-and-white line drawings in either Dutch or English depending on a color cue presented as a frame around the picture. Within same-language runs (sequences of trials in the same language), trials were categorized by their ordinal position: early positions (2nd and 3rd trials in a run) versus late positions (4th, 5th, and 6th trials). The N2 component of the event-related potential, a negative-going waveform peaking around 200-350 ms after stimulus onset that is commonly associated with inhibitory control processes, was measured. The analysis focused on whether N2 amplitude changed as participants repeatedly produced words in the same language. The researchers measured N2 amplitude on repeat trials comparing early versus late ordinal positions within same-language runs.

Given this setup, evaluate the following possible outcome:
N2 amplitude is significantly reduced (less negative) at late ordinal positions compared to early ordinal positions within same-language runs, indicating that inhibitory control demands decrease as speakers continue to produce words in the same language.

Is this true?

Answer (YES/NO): NO